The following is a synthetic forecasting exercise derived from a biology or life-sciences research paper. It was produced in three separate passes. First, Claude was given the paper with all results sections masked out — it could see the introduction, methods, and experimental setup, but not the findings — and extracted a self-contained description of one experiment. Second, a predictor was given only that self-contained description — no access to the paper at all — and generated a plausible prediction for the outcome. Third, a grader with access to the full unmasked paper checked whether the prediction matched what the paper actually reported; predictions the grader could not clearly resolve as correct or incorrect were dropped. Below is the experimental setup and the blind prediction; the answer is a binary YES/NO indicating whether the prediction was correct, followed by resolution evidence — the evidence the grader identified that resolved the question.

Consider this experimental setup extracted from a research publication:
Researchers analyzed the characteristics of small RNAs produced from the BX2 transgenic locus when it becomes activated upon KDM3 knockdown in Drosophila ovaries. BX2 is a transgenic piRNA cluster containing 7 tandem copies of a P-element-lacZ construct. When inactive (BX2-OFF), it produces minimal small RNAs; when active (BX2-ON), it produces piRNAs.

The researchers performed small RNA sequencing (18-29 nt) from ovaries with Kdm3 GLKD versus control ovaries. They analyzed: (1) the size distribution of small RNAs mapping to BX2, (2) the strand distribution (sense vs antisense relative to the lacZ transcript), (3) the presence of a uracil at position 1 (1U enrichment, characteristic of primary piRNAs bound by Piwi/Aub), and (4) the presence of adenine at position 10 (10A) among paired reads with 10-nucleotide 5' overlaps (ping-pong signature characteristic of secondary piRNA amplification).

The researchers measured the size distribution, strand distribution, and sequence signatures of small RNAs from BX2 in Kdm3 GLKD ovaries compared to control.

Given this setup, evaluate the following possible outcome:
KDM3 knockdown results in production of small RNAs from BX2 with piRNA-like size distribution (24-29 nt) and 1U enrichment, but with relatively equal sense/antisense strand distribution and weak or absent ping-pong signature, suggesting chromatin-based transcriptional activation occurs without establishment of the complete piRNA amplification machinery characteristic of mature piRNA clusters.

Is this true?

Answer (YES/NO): NO